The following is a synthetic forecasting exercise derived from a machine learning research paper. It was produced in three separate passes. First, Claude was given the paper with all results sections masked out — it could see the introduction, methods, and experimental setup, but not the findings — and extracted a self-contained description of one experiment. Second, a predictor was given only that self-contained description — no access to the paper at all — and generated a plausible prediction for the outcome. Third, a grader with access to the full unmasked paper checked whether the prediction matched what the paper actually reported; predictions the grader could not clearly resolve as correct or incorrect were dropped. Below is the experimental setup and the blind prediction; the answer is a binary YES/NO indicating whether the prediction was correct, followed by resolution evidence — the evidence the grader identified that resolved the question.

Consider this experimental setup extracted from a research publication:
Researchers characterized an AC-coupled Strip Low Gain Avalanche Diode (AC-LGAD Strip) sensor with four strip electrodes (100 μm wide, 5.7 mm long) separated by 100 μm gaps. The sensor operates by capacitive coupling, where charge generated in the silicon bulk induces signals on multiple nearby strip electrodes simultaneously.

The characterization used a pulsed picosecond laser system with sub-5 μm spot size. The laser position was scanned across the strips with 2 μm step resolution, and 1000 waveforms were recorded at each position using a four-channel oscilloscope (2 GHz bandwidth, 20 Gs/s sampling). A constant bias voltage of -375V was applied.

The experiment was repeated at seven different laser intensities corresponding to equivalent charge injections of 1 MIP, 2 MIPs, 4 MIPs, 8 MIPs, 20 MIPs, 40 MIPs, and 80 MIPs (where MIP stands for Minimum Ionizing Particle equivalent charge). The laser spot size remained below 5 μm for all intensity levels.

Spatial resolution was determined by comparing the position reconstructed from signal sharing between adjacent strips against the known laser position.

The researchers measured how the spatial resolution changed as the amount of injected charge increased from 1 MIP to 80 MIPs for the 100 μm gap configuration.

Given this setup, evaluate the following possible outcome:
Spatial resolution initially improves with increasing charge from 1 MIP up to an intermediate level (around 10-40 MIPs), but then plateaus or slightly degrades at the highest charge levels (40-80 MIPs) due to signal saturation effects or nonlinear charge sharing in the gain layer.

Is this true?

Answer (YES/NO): YES